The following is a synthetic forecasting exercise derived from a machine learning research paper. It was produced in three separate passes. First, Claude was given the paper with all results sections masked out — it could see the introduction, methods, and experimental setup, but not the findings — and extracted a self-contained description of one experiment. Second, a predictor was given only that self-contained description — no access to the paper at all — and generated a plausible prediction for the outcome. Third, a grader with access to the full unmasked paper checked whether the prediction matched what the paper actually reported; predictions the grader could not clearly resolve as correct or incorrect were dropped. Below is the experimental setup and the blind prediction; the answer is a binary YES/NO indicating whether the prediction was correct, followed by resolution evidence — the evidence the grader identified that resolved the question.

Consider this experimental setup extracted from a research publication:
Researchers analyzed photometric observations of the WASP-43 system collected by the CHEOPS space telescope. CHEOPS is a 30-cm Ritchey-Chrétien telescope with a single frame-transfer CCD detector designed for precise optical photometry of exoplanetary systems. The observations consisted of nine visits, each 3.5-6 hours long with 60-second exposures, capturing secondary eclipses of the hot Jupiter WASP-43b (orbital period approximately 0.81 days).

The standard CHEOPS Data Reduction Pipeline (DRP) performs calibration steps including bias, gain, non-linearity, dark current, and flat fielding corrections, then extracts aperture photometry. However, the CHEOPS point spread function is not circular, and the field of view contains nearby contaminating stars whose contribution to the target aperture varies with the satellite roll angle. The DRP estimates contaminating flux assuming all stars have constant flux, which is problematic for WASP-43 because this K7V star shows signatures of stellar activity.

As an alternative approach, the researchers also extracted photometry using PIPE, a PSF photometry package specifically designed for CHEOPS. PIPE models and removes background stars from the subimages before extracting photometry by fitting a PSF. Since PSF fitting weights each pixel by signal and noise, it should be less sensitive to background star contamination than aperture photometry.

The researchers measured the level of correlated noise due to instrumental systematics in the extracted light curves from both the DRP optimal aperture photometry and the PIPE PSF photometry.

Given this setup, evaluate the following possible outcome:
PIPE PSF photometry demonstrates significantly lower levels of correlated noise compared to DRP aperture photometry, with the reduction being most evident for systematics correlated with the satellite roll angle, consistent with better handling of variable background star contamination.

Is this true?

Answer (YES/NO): YES